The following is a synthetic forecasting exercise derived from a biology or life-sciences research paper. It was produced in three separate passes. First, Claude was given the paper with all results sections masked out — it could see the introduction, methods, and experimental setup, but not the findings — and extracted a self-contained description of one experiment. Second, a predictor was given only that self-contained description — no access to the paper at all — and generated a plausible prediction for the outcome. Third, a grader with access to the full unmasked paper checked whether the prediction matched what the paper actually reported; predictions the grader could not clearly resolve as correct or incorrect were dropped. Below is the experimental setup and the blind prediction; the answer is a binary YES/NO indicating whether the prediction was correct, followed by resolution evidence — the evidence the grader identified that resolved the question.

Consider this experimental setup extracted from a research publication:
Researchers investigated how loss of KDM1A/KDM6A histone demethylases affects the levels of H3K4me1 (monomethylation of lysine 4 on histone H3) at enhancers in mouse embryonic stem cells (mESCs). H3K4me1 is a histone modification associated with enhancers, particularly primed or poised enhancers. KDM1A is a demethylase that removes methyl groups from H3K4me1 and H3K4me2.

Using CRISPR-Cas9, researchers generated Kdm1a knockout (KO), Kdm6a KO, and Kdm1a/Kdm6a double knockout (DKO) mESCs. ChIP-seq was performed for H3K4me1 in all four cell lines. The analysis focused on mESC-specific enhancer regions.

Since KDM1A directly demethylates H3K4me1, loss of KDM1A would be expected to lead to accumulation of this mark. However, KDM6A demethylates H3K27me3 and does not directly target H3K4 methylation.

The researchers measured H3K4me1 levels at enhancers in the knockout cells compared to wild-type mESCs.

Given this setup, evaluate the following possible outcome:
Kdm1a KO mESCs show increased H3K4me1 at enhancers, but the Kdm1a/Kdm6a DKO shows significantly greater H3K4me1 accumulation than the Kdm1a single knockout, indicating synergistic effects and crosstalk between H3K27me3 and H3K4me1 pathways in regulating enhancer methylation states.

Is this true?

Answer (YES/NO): NO